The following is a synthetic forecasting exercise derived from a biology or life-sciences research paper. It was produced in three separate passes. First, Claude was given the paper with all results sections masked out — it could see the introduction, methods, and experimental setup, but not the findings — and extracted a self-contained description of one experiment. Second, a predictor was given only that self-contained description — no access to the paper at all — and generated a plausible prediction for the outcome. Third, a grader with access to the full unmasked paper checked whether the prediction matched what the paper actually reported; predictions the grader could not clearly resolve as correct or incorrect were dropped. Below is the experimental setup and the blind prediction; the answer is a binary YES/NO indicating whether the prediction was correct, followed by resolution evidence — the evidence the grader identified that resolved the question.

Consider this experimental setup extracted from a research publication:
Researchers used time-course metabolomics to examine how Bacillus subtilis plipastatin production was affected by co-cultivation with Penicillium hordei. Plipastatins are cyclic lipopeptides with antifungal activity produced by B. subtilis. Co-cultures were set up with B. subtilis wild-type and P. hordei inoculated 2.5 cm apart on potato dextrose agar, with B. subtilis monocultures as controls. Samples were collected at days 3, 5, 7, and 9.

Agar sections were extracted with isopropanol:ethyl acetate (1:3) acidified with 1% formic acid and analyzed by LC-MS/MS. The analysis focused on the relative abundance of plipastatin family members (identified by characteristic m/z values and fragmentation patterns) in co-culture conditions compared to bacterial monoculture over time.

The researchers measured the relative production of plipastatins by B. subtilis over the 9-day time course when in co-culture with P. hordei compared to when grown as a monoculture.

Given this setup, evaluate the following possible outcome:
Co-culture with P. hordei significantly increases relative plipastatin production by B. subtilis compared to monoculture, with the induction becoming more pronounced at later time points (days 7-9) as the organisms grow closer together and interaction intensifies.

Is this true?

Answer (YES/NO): NO